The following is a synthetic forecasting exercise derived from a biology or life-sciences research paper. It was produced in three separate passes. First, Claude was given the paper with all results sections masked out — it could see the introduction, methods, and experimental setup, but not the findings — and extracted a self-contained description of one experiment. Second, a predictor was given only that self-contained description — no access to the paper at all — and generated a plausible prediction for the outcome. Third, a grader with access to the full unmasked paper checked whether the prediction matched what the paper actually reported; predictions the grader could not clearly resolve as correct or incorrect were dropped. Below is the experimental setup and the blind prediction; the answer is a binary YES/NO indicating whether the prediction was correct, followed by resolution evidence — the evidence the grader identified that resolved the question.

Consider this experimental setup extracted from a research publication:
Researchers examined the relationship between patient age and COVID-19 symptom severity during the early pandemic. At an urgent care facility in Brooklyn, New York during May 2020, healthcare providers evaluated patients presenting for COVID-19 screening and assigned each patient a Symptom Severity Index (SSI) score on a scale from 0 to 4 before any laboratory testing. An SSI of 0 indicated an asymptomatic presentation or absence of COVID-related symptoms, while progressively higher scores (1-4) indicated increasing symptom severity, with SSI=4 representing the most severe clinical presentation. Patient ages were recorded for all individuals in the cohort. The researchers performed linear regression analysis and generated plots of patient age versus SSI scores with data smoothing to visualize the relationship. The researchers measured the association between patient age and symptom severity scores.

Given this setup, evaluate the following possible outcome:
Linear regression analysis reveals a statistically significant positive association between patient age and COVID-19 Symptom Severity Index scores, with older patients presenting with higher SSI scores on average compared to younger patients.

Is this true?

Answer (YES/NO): YES